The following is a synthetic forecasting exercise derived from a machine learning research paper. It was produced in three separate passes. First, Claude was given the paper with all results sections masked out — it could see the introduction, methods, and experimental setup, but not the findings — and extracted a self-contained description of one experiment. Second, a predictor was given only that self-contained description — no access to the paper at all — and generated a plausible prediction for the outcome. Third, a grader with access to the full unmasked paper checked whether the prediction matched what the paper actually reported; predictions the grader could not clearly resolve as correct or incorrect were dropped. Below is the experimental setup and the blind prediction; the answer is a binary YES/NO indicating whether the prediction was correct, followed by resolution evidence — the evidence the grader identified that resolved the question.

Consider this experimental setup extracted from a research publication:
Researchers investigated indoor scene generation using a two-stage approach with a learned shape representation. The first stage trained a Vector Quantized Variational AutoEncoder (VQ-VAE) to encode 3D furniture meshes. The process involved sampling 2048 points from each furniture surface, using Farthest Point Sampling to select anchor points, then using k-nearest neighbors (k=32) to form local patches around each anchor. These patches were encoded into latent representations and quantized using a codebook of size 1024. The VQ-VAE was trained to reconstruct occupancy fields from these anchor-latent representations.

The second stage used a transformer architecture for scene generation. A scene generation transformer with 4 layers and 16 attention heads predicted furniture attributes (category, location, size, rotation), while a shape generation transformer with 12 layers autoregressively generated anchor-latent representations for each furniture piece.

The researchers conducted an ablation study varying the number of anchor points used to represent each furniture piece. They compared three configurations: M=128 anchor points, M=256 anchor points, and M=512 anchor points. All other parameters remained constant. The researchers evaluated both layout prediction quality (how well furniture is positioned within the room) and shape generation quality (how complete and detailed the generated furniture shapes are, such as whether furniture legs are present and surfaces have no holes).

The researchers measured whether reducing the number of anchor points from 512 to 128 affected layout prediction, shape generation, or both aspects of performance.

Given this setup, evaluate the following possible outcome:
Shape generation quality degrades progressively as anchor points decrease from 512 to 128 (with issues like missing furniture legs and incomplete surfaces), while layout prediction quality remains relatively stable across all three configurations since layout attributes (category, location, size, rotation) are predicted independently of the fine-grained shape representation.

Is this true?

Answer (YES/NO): NO